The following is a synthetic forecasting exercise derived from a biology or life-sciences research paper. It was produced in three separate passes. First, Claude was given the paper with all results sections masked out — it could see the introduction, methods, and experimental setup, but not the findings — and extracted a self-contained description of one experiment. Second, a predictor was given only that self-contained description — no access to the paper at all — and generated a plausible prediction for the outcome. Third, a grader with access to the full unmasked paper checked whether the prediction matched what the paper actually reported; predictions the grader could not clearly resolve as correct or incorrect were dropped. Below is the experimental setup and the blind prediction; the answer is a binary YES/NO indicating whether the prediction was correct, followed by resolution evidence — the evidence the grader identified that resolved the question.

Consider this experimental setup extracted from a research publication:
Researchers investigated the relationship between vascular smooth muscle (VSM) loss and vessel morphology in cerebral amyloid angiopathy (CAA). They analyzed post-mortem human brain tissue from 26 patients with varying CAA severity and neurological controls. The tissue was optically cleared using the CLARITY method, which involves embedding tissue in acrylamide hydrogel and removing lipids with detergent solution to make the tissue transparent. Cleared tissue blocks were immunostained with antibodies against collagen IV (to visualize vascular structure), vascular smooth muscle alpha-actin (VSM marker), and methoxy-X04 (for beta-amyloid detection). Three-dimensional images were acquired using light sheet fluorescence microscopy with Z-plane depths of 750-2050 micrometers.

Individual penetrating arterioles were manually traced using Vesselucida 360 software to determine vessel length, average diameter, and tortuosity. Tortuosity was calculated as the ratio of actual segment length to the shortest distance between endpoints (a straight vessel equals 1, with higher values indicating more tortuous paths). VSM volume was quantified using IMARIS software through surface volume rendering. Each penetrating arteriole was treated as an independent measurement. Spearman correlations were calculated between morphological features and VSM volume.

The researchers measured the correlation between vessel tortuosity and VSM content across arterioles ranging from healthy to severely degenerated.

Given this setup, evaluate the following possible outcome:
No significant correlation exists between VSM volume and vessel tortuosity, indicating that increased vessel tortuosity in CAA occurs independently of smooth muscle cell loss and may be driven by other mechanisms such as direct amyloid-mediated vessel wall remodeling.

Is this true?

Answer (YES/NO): NO